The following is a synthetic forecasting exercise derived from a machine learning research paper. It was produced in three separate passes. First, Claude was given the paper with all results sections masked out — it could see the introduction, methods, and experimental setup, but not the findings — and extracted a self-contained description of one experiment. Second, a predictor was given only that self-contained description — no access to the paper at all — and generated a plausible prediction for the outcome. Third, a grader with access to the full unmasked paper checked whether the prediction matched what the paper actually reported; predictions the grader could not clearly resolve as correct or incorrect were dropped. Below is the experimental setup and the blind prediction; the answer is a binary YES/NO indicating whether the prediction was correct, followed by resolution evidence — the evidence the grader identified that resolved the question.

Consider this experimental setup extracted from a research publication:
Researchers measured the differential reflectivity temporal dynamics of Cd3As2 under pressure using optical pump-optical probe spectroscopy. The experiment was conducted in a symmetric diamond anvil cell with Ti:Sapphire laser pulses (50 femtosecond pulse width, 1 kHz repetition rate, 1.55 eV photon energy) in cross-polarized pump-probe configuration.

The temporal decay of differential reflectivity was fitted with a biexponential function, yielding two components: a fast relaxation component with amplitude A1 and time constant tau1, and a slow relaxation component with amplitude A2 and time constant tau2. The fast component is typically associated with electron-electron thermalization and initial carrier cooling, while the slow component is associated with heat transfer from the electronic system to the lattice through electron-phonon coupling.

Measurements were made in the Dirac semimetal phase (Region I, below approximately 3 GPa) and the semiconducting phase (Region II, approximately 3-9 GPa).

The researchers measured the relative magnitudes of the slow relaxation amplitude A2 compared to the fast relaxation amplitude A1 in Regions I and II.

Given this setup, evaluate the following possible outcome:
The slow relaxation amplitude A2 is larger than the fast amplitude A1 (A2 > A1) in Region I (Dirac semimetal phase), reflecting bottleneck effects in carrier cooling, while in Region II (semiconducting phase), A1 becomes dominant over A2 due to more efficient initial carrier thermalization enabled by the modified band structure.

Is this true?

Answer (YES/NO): NO